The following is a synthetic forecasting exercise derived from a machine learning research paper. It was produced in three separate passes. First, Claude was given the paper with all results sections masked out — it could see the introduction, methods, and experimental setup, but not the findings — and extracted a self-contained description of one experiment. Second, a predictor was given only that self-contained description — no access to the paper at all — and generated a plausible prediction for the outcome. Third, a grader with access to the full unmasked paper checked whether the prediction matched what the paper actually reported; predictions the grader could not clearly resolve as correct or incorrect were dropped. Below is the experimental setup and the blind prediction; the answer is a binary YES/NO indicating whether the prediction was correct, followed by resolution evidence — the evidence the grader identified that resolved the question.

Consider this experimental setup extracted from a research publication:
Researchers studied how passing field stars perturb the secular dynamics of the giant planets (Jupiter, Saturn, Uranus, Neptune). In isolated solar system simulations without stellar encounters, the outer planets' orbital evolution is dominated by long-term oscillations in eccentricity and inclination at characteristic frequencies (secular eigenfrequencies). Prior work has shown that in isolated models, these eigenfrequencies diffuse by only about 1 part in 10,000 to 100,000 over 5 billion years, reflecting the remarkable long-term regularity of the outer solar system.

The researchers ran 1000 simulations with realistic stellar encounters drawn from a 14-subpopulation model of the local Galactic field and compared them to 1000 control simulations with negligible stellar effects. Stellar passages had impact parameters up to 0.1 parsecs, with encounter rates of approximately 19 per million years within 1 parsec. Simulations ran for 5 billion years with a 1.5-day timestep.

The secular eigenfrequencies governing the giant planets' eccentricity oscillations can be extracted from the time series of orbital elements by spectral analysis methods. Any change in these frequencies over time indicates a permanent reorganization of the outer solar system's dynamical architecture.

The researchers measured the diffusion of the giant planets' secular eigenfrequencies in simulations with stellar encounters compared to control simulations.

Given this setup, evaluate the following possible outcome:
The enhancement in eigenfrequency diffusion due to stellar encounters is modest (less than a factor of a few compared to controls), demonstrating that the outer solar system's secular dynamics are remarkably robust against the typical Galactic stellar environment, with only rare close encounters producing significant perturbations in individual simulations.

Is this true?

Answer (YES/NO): NO